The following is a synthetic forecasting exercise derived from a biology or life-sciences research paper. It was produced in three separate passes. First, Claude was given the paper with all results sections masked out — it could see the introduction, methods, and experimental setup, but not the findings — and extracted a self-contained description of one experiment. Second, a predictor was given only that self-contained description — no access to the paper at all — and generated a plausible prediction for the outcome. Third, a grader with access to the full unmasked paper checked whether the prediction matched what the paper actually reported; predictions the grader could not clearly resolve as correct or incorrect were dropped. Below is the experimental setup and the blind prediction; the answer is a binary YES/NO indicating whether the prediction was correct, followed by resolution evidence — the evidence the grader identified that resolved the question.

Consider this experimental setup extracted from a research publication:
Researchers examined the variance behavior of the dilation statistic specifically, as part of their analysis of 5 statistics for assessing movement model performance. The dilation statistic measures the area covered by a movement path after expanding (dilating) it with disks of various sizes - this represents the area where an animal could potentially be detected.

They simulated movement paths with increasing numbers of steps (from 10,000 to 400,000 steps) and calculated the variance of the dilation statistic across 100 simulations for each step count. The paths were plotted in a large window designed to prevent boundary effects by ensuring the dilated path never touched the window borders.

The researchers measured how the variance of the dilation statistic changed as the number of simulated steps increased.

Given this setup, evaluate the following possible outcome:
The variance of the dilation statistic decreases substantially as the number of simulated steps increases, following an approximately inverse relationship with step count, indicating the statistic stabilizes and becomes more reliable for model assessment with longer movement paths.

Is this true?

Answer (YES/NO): NO